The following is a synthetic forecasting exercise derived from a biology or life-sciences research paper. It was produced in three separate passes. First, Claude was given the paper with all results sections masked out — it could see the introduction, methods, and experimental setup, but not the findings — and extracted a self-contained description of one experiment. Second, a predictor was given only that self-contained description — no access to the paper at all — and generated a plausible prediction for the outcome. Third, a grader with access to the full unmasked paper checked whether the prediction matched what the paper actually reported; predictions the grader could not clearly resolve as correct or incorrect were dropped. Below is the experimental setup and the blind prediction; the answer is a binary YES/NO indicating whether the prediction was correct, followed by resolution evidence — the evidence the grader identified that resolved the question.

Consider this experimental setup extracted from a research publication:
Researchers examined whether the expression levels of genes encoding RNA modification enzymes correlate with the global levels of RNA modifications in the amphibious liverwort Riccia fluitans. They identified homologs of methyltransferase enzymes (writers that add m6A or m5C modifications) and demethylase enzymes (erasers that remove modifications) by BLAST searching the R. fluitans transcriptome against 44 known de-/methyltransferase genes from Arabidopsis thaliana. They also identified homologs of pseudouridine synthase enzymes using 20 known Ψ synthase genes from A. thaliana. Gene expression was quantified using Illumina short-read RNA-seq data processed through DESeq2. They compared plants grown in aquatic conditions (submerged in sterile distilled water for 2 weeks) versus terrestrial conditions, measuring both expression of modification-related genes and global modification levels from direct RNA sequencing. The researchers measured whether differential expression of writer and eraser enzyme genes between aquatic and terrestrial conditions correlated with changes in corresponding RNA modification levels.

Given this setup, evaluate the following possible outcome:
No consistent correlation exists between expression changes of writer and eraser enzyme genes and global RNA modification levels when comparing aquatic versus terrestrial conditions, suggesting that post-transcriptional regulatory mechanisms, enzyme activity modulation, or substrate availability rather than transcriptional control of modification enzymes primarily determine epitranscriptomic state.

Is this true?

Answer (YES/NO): YES